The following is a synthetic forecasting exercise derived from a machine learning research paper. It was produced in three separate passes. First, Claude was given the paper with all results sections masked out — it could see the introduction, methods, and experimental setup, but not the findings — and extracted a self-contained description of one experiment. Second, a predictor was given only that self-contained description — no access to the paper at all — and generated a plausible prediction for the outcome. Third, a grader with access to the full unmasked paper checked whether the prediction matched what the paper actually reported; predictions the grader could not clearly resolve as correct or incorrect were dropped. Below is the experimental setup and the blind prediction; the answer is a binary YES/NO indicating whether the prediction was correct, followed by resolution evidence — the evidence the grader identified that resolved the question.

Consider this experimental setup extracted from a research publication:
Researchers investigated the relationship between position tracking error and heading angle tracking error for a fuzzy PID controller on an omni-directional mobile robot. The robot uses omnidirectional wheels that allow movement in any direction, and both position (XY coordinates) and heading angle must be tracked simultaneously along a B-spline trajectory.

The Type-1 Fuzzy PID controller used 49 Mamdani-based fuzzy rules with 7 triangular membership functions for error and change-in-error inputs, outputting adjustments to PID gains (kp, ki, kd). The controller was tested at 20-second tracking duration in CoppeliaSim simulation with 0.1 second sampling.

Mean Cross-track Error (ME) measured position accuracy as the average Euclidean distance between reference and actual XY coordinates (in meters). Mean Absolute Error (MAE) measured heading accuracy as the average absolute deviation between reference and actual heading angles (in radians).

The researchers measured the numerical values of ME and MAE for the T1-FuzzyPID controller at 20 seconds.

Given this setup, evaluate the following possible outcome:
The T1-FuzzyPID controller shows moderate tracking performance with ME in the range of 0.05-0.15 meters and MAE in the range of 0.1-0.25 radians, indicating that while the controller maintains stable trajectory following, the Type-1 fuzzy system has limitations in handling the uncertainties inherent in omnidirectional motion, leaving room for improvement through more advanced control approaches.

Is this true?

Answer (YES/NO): NO